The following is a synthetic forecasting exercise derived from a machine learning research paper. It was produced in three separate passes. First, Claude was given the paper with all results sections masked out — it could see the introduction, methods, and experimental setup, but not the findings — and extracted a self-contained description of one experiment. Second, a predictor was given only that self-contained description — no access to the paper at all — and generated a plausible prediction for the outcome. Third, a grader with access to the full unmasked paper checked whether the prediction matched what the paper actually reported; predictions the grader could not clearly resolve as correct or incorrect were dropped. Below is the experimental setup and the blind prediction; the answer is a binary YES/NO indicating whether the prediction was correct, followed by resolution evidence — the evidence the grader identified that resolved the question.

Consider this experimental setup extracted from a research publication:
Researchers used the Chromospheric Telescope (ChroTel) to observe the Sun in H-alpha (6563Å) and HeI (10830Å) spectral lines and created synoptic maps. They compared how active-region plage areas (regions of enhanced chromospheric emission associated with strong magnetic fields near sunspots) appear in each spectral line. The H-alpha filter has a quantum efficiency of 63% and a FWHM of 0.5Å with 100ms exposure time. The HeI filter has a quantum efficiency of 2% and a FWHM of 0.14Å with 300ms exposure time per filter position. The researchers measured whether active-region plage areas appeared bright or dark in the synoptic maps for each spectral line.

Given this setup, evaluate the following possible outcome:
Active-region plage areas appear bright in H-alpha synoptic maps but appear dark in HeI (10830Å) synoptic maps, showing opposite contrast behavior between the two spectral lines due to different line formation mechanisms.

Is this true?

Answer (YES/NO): YES